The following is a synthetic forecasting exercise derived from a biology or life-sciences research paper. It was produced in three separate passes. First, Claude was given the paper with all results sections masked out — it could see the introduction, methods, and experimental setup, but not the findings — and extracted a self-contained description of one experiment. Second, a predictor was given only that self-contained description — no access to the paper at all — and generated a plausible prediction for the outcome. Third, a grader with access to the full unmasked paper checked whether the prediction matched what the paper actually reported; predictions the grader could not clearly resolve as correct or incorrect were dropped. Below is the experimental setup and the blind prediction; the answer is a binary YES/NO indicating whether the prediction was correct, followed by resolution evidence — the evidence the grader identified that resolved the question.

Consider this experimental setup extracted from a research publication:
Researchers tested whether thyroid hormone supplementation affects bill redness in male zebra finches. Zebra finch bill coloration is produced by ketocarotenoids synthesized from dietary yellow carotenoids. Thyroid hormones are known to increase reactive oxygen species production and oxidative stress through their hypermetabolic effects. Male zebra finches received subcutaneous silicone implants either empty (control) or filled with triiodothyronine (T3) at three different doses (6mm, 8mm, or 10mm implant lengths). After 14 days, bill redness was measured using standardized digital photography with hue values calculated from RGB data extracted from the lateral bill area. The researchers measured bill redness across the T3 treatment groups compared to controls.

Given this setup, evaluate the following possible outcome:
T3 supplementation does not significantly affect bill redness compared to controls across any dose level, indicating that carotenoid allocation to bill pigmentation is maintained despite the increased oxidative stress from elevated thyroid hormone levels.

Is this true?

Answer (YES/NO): NO